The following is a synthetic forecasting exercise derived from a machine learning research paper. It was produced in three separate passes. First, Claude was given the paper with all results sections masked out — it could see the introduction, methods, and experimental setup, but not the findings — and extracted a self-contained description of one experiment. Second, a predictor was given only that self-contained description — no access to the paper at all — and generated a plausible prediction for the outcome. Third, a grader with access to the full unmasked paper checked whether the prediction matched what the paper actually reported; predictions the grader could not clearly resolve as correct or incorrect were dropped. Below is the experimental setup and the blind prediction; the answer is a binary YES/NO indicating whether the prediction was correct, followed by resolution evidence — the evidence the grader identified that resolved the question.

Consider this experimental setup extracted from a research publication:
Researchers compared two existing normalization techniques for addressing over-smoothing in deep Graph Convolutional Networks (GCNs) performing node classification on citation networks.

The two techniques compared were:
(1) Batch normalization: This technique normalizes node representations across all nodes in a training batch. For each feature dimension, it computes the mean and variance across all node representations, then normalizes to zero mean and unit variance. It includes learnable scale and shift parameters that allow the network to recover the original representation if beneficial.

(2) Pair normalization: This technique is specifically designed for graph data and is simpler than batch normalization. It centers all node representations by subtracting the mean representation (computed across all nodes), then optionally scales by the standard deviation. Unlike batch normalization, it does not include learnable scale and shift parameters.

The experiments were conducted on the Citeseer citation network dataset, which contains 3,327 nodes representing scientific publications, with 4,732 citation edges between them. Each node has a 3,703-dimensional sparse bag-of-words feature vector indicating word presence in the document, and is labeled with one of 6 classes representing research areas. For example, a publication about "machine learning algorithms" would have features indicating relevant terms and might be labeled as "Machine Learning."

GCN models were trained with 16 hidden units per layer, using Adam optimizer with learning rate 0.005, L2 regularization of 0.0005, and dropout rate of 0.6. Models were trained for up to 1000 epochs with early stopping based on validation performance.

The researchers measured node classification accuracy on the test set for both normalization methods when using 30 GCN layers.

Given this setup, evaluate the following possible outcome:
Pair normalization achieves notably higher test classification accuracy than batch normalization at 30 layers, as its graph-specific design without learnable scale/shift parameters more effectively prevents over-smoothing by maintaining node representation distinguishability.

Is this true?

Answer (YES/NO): NO